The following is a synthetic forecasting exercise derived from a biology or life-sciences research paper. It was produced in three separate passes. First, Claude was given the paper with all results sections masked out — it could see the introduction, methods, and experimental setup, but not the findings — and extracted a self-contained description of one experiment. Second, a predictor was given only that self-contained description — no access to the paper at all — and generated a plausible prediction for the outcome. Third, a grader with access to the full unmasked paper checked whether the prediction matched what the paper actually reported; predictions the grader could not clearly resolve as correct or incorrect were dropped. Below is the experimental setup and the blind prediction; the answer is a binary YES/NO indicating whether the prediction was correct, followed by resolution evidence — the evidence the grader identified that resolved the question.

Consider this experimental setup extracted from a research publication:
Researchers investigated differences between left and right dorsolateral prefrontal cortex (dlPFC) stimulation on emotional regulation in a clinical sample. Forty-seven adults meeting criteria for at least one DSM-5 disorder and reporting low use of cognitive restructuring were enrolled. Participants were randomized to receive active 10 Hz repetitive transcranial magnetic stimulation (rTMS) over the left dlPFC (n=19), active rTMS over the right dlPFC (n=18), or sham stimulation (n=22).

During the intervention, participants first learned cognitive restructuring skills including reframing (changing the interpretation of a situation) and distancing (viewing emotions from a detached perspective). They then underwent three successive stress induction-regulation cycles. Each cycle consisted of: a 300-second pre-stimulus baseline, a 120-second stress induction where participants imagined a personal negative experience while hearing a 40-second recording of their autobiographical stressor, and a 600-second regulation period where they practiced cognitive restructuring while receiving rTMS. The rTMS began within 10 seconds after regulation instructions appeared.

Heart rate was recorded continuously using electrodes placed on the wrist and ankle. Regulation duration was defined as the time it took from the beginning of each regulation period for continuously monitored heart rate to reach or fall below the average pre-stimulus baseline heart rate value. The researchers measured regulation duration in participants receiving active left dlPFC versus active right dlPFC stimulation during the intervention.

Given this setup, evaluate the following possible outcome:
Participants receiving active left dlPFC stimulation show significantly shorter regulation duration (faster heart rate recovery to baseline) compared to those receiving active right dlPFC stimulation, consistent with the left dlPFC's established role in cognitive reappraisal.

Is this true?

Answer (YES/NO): NO